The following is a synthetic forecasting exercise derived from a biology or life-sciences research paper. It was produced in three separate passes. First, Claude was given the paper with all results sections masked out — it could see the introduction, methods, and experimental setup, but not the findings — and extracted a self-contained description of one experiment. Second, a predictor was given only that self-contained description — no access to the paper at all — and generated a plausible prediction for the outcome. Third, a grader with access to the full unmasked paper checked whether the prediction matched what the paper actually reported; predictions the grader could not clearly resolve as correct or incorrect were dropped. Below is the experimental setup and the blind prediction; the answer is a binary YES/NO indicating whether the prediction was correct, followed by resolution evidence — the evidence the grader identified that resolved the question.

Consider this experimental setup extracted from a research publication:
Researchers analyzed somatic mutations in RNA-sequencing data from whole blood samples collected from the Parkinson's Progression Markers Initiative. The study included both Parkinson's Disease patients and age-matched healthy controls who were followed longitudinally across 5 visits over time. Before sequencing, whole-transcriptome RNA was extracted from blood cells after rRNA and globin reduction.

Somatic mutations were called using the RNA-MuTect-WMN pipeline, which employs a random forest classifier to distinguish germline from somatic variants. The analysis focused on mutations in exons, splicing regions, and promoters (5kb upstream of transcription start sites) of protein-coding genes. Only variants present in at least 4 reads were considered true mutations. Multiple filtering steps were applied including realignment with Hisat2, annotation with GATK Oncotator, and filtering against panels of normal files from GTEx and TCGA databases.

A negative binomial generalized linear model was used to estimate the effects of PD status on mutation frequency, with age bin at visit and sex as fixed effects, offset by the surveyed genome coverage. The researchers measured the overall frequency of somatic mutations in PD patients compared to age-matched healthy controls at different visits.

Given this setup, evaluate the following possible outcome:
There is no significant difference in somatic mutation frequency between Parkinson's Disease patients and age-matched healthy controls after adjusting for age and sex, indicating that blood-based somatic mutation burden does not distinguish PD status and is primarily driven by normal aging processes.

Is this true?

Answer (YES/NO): NO